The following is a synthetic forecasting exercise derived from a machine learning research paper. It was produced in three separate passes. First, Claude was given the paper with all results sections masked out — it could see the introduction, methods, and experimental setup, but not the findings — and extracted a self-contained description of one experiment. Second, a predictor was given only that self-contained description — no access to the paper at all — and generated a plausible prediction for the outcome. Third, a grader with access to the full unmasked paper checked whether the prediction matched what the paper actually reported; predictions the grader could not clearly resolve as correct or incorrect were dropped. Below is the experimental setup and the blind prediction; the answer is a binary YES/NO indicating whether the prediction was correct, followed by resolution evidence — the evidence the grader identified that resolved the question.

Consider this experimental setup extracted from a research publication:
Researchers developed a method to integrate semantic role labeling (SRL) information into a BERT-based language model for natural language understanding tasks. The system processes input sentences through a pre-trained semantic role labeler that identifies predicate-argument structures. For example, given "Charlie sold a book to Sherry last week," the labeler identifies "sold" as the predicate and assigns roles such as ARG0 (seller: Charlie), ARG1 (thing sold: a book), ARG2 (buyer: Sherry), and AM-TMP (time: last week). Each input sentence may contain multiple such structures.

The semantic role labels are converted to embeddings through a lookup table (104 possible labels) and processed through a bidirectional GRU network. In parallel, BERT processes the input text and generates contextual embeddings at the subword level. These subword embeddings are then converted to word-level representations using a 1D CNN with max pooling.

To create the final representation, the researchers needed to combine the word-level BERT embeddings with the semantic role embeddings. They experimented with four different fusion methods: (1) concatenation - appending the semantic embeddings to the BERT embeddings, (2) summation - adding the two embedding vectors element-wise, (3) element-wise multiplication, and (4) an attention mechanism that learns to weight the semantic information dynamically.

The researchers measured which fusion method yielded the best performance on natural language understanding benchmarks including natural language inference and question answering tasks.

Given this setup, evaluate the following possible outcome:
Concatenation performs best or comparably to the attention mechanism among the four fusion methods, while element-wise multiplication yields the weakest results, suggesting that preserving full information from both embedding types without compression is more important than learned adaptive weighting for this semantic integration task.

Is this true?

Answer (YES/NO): NO